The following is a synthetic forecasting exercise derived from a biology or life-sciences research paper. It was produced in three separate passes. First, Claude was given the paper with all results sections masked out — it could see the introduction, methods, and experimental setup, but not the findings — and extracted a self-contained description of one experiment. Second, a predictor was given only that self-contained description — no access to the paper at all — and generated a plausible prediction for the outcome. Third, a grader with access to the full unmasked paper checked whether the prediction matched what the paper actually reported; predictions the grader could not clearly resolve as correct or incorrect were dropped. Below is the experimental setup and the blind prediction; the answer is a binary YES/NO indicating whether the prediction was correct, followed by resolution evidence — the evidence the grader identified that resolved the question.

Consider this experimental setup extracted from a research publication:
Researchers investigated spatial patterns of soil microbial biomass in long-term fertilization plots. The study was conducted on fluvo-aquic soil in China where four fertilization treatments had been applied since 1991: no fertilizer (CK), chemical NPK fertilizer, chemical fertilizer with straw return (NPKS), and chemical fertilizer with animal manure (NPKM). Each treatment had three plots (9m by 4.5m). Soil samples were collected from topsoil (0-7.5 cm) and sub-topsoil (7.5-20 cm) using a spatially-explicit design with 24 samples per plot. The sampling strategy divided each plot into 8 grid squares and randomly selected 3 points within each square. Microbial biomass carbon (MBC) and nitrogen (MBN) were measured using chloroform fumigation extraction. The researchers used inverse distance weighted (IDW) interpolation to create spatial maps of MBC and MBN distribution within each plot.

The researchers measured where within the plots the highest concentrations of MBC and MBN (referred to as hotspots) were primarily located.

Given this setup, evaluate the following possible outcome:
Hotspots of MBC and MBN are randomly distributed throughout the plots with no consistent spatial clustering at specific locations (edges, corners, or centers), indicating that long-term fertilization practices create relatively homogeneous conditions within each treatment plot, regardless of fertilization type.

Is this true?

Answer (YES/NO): NO